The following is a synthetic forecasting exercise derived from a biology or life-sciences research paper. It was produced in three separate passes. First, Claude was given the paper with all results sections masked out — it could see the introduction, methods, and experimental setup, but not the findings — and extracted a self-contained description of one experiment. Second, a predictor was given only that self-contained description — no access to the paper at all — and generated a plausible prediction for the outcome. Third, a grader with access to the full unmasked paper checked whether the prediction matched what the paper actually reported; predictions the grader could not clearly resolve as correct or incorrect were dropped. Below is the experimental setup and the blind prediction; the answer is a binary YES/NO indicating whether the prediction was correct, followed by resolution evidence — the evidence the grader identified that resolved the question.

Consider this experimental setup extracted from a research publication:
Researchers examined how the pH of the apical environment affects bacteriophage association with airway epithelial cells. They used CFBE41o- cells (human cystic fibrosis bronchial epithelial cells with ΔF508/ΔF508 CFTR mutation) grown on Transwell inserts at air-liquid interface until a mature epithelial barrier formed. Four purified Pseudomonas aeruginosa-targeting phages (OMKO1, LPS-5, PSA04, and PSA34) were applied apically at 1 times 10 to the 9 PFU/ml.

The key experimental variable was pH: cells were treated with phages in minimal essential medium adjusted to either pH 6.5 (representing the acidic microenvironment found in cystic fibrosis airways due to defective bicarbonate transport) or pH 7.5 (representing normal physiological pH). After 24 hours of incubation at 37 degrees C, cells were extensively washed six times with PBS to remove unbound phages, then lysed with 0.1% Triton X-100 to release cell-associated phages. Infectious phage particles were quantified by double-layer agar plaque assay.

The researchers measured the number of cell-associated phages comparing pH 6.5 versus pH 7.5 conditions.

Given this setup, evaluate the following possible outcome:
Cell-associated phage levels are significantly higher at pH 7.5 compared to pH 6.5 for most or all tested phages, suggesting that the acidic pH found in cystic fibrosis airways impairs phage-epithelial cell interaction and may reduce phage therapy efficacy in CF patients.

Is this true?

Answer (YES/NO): NO